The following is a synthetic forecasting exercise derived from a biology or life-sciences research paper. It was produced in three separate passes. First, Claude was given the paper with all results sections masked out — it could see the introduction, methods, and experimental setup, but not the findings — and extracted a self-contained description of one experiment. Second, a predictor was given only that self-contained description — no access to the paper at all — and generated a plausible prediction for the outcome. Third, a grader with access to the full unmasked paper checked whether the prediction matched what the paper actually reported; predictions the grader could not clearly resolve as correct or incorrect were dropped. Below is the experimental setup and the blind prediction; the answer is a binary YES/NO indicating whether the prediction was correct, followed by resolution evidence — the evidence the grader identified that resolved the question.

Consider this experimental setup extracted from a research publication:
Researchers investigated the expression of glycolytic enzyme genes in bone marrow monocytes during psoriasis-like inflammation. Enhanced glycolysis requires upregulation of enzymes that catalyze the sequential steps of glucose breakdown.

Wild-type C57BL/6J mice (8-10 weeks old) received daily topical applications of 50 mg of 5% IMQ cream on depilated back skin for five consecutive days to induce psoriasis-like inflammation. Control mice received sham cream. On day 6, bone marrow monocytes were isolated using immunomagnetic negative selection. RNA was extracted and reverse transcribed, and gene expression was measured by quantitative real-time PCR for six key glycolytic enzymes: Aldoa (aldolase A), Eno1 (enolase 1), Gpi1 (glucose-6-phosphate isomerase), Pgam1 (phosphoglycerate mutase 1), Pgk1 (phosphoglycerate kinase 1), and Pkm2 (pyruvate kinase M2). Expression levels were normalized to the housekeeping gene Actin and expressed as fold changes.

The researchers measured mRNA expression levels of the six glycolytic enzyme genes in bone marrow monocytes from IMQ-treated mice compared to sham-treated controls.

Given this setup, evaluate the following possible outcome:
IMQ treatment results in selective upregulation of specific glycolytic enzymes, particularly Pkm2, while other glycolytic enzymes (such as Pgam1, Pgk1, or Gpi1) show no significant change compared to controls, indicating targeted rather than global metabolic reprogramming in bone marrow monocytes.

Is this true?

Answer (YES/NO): NO